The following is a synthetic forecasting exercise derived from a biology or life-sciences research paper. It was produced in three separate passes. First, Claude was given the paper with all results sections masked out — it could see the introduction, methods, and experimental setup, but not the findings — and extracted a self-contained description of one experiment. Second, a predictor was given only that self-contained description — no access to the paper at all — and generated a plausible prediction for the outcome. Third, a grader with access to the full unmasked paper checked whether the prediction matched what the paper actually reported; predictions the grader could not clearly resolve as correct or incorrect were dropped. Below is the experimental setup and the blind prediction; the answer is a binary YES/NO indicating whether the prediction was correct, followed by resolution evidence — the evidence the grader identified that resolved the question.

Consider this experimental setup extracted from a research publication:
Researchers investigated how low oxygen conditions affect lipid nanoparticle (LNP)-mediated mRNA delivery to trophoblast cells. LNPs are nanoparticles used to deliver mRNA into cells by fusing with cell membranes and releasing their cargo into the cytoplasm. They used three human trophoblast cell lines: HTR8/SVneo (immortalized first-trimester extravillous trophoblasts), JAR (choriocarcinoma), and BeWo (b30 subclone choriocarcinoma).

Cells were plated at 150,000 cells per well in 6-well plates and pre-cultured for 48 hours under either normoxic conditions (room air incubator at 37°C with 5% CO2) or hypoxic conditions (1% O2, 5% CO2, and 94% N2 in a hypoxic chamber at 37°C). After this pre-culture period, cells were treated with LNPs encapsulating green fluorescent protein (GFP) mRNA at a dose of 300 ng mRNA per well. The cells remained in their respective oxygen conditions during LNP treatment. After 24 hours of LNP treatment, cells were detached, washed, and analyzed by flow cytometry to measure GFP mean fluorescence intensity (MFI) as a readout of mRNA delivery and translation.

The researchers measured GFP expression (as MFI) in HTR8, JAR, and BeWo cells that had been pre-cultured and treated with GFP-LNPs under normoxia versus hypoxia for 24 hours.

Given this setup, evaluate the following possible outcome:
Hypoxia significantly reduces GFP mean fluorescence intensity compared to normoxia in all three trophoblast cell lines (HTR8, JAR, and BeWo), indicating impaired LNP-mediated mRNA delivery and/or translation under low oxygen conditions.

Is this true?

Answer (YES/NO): NO